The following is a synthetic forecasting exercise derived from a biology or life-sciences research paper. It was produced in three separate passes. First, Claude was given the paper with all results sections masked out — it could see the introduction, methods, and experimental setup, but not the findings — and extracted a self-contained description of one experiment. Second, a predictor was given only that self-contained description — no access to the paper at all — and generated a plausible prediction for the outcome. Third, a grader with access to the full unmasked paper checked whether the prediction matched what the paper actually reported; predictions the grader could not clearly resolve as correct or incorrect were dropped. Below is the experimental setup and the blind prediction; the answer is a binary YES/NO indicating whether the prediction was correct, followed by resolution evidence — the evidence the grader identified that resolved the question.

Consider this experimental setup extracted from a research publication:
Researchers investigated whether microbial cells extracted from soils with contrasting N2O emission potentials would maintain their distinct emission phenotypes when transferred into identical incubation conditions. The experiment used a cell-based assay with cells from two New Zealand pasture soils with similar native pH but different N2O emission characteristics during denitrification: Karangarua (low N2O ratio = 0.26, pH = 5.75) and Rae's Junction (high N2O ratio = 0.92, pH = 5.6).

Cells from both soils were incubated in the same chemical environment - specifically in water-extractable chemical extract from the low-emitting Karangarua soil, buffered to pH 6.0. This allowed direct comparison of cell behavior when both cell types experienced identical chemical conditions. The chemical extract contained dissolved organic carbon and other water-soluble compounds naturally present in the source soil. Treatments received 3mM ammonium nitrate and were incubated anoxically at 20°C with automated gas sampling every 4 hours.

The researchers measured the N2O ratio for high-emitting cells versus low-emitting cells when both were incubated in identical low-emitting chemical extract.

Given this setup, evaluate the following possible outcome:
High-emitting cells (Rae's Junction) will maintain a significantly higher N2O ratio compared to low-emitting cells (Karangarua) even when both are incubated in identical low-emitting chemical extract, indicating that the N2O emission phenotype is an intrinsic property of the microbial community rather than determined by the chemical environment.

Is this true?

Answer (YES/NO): NO